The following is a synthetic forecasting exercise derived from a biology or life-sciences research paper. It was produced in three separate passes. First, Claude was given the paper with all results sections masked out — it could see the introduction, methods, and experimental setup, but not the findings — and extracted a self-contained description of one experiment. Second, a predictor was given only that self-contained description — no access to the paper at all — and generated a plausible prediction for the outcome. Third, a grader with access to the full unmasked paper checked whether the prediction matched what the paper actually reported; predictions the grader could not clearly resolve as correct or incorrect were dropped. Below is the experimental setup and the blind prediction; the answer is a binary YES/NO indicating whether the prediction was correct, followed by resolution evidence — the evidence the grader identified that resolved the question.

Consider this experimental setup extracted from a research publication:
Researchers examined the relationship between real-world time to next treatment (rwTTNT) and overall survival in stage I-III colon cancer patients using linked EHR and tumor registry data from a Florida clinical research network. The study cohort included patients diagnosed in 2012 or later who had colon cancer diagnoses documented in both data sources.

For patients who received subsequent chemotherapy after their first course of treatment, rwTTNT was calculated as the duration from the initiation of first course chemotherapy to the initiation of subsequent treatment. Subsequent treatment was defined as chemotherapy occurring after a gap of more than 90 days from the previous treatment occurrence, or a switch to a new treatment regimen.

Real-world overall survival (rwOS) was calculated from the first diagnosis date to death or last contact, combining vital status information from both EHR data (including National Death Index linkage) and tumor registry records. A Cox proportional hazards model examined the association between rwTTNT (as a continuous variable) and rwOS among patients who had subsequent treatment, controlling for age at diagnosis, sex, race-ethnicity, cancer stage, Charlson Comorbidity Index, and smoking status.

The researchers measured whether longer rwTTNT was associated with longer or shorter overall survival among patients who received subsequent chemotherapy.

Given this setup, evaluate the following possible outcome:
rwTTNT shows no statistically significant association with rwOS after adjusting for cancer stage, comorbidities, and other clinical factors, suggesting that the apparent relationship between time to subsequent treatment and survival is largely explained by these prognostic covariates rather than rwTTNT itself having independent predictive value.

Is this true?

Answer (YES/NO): NO